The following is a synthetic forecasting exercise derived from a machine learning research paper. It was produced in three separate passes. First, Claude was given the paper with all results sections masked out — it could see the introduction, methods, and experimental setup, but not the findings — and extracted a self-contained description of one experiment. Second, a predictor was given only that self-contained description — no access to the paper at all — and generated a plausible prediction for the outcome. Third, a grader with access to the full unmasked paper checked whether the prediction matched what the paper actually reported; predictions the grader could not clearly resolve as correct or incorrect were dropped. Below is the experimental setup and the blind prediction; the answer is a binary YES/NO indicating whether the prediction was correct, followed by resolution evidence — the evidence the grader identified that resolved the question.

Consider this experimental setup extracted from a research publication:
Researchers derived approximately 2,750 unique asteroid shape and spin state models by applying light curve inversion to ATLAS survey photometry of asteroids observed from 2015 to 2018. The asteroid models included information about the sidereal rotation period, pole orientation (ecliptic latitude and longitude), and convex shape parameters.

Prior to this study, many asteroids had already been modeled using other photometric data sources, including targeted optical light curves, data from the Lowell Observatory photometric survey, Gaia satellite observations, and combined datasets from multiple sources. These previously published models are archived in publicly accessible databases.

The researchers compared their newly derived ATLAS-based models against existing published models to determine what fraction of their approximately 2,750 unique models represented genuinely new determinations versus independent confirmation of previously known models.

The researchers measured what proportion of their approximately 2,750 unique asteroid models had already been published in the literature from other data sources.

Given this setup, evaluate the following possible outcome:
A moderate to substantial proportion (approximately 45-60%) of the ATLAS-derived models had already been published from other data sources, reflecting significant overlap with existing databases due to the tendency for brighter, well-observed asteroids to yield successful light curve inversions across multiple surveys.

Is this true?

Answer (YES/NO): NO